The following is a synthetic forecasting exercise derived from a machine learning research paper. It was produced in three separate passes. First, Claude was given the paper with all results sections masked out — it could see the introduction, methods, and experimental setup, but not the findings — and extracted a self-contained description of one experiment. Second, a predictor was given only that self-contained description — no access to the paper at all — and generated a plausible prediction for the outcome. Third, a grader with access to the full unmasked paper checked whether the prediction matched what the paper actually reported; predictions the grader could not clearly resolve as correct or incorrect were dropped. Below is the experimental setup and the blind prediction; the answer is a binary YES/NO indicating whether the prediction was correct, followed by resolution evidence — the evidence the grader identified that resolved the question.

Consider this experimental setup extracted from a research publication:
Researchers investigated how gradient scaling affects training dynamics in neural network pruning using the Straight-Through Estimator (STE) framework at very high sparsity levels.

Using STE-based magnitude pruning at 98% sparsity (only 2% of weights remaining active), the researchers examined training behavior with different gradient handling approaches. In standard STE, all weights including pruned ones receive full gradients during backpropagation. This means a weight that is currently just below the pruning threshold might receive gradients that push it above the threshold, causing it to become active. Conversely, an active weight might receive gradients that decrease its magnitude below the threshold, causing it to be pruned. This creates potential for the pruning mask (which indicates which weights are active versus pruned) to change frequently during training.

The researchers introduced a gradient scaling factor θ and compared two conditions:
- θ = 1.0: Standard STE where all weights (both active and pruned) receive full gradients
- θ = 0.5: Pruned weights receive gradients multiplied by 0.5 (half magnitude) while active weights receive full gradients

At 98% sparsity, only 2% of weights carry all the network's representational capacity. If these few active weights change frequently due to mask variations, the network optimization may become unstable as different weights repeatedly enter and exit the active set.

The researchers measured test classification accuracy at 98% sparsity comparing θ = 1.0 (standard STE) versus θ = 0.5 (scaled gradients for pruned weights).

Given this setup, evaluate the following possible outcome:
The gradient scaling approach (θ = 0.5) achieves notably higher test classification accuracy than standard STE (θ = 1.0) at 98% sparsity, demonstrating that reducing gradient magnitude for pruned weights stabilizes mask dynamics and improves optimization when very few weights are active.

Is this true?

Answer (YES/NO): YES